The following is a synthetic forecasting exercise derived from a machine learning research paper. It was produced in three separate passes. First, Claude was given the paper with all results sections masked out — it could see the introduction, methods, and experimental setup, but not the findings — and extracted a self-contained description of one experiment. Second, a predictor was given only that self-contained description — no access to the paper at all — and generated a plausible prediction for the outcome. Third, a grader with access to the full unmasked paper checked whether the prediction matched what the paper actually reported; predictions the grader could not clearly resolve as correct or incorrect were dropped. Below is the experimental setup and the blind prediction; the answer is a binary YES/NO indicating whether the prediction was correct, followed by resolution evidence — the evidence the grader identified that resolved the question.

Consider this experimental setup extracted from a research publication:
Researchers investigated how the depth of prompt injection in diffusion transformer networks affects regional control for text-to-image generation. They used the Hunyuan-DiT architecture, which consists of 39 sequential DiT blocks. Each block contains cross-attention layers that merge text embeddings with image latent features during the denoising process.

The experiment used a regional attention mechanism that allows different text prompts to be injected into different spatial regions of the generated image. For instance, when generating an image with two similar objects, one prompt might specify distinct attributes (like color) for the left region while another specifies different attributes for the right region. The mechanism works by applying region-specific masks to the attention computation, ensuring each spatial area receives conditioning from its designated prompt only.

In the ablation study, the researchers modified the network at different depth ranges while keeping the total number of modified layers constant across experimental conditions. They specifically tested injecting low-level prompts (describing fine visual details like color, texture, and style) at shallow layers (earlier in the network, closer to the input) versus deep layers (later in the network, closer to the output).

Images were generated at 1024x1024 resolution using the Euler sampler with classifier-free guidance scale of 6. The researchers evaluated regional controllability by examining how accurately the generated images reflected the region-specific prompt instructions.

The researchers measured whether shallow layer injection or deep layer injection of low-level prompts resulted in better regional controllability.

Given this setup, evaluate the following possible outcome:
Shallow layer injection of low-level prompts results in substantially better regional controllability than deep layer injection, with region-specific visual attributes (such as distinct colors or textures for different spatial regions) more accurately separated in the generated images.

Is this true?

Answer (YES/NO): NO